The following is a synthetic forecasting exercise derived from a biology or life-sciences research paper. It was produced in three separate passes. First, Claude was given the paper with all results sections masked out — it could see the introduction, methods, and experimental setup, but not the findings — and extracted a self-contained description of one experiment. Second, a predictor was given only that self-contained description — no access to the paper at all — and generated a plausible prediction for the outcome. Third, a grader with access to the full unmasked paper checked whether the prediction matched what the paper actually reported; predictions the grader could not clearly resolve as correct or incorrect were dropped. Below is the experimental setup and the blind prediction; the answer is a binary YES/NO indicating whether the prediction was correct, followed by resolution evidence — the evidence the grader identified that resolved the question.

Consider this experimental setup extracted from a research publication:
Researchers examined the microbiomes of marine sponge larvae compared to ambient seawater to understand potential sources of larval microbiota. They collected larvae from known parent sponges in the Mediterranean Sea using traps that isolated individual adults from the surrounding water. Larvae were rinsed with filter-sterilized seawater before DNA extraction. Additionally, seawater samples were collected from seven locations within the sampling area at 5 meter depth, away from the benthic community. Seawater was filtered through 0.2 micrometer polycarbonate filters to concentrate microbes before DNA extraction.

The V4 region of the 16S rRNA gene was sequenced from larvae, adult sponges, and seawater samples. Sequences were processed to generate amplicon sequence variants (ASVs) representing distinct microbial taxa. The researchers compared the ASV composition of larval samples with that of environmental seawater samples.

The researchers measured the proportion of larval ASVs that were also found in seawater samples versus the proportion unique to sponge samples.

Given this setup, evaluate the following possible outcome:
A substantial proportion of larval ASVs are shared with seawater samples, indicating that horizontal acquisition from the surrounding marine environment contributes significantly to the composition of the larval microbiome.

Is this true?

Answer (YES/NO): YES